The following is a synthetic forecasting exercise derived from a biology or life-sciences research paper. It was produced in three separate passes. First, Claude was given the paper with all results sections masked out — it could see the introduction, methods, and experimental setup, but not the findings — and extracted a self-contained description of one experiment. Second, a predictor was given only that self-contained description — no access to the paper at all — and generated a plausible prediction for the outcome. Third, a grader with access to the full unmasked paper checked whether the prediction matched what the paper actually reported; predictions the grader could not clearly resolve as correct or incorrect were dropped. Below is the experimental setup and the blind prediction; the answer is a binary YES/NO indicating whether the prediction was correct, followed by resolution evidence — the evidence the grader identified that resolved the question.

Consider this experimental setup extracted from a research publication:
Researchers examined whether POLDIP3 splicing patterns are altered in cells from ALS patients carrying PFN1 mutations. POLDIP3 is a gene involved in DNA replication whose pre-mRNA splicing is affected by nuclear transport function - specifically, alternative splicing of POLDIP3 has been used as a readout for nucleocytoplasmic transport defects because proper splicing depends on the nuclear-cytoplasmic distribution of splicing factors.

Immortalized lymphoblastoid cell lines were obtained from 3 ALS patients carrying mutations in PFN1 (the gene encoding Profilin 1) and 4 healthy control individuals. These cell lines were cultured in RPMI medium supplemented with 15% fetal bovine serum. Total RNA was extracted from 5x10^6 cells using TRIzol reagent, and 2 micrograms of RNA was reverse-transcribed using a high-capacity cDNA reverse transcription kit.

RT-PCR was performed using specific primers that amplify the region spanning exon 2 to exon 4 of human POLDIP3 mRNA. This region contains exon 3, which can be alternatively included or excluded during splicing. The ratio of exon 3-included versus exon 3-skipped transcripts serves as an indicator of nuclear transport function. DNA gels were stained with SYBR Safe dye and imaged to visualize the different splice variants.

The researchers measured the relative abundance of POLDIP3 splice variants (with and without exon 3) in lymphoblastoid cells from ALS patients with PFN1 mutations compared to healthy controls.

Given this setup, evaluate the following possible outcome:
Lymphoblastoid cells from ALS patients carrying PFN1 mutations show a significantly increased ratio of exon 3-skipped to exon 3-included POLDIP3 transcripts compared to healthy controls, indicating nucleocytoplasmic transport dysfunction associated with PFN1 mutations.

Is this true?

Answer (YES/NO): YES